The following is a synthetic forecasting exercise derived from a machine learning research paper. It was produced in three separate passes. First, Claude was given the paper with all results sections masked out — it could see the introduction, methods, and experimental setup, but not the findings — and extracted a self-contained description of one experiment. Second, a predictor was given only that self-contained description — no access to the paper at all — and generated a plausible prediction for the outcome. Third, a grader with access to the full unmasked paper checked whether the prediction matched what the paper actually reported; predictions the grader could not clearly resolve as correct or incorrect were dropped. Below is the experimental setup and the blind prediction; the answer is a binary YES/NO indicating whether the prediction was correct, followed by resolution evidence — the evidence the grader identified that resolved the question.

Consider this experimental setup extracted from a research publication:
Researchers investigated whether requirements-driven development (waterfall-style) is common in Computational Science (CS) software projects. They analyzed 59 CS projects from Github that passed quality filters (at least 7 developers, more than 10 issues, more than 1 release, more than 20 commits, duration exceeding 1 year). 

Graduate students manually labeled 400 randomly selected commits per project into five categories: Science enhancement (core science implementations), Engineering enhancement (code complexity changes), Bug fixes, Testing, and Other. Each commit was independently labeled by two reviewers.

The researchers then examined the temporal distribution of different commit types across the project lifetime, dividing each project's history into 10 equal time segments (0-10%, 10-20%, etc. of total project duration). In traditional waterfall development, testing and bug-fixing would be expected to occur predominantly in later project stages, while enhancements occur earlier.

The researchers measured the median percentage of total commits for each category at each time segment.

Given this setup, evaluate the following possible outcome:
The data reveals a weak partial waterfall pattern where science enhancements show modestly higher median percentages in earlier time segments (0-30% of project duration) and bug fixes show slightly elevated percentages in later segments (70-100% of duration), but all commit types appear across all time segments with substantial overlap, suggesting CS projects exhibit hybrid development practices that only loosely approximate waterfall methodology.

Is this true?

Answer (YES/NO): NO